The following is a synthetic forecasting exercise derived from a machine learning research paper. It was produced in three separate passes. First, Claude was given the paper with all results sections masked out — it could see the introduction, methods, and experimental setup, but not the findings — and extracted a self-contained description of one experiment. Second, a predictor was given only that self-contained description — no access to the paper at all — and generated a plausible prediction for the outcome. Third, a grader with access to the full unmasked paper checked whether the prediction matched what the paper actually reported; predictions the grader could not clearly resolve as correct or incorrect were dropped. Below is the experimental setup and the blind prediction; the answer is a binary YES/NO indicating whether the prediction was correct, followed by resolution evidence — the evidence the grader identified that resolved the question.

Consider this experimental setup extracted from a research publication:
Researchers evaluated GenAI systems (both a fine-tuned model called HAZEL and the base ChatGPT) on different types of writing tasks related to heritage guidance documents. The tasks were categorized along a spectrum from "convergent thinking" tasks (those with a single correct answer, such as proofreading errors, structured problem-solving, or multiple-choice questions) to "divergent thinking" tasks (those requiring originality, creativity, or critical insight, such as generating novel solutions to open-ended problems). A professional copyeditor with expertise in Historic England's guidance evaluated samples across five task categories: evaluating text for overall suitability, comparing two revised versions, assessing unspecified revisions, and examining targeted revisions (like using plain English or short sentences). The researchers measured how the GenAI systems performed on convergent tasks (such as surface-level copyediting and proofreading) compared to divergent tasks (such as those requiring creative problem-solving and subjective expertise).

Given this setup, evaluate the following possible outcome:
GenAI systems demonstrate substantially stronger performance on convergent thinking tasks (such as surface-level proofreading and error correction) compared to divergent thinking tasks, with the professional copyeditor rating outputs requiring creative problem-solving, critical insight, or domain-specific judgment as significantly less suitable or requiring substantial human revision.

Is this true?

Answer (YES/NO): NO